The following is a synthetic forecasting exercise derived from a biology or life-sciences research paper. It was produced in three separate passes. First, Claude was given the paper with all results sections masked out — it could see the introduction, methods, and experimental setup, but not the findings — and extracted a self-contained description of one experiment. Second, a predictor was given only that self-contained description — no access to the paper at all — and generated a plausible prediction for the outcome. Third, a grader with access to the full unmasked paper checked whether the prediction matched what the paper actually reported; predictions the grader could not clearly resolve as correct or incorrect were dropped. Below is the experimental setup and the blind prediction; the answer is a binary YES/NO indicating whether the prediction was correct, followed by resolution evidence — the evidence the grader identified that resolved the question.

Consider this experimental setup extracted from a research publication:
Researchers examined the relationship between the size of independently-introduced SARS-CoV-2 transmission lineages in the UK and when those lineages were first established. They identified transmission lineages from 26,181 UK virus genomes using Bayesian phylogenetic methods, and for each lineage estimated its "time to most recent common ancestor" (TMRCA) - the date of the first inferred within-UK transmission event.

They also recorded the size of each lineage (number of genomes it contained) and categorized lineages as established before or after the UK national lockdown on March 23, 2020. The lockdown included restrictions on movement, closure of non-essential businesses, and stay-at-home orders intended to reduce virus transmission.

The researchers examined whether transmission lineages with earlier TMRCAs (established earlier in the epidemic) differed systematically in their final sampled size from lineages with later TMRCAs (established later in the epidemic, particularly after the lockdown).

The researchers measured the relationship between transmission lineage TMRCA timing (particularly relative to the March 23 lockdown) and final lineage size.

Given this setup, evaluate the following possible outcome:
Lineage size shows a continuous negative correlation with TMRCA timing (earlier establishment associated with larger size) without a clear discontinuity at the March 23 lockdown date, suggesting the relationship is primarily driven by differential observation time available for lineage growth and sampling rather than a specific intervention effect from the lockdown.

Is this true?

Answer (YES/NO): NO